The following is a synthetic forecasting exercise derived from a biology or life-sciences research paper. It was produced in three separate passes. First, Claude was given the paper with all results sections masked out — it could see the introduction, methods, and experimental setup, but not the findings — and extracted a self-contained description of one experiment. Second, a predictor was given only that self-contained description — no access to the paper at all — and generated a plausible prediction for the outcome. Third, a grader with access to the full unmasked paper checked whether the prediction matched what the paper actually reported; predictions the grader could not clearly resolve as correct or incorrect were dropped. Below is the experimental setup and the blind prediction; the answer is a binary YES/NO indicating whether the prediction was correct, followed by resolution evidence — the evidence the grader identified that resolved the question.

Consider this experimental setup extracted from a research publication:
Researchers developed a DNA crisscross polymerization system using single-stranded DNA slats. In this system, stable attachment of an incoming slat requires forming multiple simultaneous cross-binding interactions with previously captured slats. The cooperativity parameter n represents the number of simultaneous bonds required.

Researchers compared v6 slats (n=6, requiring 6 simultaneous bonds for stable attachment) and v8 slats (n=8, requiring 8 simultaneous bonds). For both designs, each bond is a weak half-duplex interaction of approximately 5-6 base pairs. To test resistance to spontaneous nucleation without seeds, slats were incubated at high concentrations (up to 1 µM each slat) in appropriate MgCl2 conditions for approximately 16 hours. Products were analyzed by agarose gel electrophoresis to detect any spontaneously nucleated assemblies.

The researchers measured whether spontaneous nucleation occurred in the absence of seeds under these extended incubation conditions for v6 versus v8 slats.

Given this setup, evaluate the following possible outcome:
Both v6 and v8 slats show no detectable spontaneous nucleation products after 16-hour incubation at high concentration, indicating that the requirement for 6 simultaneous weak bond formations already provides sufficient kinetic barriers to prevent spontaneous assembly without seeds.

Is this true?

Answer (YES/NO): NO